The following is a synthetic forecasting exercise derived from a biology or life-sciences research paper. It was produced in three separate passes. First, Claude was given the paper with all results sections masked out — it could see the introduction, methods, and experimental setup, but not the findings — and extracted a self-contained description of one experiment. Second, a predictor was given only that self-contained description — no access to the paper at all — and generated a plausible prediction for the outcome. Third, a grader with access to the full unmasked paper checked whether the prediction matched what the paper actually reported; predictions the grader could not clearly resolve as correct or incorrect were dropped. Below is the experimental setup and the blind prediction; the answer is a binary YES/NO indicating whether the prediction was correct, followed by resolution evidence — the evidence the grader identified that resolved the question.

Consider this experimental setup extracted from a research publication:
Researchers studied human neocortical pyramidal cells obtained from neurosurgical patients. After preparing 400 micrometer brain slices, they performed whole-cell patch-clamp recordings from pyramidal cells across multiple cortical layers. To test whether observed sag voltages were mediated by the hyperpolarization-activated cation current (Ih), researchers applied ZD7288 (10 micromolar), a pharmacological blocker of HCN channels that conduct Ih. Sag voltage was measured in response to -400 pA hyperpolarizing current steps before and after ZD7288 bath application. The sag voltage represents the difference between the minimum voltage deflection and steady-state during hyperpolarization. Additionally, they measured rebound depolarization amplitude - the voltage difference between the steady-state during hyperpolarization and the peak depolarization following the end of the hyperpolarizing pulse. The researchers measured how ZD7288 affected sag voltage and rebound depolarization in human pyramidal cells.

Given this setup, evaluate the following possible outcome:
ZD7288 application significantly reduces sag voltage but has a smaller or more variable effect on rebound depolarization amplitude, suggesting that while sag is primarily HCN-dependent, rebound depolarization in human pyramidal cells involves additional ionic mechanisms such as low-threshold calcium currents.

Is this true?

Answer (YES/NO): NO